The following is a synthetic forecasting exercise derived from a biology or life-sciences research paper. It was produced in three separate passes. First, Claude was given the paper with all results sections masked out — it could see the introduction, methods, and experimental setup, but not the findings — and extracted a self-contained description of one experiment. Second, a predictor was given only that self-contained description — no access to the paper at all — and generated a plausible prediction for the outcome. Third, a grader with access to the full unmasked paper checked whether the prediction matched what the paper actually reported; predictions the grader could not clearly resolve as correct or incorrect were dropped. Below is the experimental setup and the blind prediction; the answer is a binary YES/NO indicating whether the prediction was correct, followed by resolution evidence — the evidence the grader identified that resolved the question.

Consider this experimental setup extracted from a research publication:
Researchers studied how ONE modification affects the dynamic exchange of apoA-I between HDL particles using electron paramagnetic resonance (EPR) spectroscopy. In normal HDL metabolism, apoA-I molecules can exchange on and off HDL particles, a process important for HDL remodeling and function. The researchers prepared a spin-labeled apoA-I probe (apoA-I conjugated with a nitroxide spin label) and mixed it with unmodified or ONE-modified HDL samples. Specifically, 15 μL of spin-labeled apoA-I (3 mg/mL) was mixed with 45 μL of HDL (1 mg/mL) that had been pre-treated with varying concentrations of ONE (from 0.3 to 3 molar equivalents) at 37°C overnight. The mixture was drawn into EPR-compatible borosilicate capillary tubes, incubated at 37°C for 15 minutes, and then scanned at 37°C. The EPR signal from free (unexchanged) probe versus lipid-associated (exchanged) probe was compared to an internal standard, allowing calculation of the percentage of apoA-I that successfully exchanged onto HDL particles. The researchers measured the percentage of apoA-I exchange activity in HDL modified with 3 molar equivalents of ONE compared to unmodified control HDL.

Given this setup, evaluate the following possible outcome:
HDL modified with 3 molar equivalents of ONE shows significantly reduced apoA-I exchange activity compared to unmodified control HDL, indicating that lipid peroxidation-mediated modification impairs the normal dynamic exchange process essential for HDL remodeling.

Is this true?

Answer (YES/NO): YES